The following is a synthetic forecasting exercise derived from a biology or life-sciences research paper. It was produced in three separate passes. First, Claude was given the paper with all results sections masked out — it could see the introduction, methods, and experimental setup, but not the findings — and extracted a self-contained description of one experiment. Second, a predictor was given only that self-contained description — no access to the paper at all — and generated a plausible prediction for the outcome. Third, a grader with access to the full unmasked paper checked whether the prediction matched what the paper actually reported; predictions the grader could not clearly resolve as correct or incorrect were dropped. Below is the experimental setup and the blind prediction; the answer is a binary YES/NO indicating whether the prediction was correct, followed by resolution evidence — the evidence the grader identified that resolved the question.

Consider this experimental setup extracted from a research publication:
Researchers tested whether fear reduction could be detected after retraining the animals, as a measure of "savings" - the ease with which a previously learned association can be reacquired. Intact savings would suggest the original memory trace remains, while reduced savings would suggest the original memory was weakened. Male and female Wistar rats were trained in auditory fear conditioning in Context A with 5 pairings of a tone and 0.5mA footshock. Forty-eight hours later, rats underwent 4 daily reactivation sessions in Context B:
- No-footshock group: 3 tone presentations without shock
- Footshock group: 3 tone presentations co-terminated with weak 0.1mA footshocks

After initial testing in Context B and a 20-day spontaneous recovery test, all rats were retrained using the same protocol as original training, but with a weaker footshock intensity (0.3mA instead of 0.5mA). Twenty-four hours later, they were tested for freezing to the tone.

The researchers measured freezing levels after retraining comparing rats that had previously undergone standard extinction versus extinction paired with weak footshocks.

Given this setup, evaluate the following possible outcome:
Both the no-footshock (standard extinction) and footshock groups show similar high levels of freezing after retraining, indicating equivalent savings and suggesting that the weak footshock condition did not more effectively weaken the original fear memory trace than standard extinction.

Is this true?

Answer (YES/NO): NO